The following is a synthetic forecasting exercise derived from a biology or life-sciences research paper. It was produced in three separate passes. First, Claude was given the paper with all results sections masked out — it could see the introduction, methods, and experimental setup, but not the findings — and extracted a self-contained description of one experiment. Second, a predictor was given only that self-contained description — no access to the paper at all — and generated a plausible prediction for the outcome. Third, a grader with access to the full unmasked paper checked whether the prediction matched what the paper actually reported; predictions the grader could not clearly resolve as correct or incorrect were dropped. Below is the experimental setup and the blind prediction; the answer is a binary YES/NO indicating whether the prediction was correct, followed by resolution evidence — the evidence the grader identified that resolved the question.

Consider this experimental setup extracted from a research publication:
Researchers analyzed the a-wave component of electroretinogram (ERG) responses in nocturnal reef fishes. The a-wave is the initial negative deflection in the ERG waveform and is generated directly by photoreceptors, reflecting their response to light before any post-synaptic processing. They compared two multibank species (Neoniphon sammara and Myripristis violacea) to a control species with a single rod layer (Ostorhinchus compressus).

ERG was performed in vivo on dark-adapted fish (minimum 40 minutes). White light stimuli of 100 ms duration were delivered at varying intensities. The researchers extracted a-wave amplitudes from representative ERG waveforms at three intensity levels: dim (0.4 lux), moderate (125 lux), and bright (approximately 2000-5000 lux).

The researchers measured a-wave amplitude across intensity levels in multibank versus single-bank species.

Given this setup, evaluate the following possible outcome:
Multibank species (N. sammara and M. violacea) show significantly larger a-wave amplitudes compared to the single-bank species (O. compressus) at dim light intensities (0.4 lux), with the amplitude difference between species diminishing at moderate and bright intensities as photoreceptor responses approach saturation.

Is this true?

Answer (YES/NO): NO